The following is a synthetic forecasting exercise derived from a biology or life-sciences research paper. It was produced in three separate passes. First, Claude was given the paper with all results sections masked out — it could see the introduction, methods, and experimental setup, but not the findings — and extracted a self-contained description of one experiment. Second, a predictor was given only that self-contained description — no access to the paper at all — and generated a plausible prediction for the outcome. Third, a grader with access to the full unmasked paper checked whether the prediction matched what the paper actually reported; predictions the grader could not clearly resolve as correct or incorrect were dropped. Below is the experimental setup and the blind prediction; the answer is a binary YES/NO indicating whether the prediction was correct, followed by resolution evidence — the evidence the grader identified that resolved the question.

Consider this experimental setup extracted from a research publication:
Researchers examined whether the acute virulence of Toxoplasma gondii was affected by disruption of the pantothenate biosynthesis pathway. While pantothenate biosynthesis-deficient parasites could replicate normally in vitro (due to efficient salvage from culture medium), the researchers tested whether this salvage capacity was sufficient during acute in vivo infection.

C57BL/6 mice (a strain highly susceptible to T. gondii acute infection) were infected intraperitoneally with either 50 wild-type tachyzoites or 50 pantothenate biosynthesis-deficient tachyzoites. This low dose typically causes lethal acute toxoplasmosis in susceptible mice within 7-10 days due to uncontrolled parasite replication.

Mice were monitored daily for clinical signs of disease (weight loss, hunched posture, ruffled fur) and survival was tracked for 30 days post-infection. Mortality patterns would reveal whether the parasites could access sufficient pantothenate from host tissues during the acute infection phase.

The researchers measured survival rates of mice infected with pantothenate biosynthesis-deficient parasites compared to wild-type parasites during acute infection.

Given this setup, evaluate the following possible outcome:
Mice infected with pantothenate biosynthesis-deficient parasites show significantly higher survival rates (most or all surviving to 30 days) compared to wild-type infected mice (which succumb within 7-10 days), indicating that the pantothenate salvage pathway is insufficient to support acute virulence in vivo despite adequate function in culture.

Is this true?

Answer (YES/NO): NO